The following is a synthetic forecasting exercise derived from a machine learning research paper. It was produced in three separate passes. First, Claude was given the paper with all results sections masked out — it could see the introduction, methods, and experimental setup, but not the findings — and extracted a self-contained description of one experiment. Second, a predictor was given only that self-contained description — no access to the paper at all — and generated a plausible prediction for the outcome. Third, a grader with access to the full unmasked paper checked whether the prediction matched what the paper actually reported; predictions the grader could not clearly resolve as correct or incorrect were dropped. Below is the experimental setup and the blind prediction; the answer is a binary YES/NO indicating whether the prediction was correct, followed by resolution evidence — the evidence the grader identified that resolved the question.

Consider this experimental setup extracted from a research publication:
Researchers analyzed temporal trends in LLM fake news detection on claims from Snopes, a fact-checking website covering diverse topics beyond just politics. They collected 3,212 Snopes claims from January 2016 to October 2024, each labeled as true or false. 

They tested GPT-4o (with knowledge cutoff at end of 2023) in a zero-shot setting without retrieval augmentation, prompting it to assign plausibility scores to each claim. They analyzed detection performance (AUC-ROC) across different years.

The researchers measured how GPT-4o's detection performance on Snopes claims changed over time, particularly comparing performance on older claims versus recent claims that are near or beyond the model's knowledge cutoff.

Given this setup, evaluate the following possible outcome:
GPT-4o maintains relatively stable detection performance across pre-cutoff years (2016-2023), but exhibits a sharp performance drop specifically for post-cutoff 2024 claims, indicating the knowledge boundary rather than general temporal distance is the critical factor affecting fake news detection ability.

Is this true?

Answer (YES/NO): NO